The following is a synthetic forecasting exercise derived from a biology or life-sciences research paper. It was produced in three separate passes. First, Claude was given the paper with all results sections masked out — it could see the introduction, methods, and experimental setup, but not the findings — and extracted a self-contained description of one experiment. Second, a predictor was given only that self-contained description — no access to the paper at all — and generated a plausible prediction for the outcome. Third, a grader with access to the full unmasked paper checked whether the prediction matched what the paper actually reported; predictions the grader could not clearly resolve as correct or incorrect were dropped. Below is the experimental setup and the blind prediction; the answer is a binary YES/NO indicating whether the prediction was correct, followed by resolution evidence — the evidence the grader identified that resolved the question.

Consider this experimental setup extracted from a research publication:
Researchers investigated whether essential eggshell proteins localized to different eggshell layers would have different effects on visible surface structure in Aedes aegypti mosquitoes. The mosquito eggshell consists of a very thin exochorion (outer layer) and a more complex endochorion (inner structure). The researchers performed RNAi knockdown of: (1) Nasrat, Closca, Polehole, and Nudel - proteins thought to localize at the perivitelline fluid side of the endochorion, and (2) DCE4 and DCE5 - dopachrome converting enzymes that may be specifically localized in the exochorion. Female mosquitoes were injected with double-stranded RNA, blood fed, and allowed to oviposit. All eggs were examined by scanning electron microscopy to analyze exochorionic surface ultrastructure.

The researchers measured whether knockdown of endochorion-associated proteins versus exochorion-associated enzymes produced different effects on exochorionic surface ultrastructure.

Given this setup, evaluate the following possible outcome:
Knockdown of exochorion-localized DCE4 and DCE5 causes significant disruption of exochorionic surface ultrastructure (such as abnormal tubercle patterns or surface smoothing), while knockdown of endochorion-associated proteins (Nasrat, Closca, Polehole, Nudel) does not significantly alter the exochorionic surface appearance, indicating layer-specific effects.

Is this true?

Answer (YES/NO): YES